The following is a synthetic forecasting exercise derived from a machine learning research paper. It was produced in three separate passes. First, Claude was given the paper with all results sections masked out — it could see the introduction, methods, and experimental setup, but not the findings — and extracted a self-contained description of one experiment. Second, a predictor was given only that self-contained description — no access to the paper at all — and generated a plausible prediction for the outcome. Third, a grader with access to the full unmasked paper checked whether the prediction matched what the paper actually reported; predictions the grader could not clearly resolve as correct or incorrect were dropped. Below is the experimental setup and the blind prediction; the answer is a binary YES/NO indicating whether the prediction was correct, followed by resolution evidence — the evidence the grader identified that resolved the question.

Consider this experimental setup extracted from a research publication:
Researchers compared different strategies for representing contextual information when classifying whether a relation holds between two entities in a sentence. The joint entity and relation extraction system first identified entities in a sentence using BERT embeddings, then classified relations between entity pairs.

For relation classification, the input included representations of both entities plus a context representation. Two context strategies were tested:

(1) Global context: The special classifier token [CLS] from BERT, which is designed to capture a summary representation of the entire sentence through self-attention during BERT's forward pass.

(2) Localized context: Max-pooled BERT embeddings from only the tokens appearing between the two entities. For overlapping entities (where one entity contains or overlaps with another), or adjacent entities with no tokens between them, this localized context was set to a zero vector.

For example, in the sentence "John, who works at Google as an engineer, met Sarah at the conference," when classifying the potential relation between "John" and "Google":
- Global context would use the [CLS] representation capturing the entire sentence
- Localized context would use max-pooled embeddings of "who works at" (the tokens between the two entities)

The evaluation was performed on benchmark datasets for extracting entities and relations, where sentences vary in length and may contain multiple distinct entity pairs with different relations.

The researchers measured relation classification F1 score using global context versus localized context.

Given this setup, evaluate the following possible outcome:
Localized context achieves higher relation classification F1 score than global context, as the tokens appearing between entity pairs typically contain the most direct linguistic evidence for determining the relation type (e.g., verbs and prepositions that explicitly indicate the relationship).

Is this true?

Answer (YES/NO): YES